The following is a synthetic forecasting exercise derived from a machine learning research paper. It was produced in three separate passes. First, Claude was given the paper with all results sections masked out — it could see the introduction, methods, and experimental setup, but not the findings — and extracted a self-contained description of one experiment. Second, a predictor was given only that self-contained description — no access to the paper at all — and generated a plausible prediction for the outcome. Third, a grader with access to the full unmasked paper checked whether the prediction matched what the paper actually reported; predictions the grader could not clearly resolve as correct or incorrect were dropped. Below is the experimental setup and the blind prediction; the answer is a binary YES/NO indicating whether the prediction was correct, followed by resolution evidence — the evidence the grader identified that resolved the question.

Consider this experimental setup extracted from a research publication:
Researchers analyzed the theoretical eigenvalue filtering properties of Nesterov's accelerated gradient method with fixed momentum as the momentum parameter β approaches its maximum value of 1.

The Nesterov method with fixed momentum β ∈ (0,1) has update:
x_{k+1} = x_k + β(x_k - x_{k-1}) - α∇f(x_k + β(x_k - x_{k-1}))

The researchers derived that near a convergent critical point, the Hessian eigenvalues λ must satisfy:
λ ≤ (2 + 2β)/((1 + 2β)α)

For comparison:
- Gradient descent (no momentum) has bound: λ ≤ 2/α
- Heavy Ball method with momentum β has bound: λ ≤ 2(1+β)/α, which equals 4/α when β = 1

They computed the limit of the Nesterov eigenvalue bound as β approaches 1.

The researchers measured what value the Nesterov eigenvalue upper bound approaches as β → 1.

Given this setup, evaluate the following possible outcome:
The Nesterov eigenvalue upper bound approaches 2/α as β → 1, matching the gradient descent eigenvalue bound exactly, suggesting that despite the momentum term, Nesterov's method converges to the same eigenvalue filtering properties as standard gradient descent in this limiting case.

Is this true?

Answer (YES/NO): NO